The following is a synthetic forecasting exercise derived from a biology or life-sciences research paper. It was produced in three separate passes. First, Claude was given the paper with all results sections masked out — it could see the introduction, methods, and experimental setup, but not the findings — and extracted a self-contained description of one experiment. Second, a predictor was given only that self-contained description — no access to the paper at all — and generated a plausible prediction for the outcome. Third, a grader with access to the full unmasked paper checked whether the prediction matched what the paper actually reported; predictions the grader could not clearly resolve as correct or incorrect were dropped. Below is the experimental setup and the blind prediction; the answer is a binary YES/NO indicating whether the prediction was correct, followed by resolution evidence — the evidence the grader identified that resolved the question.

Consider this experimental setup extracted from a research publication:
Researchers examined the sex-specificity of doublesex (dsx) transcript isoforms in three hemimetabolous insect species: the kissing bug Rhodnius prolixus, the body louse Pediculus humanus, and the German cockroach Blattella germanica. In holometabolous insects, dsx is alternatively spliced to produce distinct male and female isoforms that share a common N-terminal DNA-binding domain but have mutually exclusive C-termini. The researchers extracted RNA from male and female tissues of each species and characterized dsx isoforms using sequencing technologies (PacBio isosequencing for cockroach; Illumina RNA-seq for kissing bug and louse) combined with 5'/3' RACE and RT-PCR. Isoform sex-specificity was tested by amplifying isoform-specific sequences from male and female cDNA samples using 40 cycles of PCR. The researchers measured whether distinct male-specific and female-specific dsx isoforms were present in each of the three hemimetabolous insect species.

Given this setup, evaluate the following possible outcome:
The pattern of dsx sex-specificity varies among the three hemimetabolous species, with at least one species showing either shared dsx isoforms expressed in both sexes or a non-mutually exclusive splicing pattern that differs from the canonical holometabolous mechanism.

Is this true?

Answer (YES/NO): YES